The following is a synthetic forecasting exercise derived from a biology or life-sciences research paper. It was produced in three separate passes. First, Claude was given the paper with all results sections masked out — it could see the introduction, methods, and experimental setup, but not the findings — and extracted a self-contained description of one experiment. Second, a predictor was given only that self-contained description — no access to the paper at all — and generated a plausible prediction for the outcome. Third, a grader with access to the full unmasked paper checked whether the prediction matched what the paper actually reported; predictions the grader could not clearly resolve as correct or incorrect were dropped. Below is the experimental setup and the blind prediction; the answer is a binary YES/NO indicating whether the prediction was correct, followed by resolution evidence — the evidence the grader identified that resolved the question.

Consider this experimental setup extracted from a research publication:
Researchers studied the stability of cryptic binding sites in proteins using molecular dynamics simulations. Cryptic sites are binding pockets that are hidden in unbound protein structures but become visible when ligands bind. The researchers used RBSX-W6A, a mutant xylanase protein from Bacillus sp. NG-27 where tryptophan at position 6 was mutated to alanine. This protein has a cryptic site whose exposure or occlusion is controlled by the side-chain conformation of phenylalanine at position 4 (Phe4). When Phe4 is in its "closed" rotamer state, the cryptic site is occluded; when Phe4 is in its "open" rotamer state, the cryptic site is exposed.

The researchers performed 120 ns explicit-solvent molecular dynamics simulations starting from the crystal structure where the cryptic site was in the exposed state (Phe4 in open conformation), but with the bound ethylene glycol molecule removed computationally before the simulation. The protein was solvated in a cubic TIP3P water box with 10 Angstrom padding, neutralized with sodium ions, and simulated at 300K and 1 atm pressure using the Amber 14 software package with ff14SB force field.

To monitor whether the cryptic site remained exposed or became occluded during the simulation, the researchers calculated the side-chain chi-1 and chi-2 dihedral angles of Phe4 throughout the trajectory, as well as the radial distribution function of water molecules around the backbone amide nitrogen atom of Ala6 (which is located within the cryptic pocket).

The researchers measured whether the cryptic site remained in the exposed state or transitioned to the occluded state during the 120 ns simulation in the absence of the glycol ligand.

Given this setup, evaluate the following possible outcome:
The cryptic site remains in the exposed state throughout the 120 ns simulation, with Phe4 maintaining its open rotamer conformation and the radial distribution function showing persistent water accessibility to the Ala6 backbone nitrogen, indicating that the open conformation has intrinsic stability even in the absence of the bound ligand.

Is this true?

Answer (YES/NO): NO